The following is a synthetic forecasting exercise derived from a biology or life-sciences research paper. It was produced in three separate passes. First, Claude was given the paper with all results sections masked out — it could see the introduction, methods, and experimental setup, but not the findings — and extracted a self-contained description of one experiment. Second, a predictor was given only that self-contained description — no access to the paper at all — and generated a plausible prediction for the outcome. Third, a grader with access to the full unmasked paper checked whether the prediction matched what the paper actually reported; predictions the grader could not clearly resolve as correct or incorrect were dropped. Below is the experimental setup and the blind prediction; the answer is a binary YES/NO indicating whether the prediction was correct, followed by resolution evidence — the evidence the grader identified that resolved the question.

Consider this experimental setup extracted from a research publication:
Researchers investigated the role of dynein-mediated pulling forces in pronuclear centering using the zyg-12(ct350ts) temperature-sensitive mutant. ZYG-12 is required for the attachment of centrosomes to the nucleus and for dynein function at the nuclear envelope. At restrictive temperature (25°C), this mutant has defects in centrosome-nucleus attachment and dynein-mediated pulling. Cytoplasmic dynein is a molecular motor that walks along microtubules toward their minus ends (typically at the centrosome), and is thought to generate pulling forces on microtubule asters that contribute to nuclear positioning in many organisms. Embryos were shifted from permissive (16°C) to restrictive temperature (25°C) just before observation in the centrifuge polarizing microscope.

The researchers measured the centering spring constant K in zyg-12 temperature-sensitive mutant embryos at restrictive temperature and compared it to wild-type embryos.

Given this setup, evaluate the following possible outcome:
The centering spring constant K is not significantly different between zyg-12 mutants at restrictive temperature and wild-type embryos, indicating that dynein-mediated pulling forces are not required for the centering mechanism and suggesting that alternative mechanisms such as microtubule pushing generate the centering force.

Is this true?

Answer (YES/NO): NO